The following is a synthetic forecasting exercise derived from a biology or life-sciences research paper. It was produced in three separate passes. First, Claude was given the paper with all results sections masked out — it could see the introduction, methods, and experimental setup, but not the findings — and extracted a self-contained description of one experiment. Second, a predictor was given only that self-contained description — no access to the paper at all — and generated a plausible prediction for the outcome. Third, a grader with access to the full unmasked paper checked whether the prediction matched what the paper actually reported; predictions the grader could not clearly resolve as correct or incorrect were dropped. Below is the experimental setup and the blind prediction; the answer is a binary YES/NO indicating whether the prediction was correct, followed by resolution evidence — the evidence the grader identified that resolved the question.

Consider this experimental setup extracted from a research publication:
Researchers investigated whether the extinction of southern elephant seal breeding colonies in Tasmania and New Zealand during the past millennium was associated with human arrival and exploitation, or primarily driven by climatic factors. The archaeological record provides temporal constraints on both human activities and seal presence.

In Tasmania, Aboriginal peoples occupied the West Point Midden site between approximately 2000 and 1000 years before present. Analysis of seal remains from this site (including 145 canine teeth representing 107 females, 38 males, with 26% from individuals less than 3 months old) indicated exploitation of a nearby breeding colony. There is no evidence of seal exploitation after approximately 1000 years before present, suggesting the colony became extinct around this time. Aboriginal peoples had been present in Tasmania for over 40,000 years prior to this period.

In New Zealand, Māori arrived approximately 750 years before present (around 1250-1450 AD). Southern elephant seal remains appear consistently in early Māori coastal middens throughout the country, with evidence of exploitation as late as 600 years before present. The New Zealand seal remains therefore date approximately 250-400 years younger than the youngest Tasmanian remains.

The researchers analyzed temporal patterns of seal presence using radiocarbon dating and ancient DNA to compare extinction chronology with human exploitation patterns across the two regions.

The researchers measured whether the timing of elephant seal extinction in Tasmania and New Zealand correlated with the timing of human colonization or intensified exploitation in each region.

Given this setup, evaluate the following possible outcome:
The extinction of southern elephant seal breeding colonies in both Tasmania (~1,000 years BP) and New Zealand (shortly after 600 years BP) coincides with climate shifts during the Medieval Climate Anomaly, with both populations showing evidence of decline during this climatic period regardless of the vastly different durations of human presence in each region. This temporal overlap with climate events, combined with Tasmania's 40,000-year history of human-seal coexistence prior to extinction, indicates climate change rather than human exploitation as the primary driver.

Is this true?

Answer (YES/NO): NO